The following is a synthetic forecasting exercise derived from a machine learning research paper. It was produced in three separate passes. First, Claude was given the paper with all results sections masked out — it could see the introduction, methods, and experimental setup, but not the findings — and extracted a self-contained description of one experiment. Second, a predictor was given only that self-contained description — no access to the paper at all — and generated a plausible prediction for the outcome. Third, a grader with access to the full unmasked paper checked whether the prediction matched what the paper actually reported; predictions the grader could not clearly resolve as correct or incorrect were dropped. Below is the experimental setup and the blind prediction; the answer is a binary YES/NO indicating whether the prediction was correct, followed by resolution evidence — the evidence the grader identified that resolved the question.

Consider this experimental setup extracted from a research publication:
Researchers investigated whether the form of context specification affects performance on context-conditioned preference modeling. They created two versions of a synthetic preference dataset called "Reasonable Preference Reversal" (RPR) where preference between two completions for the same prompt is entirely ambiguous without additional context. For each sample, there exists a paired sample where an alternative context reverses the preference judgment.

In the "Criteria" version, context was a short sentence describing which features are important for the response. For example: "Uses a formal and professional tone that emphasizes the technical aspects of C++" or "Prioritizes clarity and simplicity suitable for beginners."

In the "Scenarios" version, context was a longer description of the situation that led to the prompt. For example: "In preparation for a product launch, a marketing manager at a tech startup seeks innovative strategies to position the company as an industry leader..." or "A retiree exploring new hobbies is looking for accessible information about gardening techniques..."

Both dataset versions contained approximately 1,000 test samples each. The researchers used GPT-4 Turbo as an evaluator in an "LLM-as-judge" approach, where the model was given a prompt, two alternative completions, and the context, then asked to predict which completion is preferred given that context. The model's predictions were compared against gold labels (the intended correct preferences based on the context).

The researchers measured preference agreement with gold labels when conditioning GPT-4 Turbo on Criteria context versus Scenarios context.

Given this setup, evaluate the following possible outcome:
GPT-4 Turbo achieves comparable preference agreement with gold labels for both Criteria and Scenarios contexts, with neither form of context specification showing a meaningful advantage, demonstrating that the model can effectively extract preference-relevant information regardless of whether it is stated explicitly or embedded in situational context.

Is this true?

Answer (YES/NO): NO